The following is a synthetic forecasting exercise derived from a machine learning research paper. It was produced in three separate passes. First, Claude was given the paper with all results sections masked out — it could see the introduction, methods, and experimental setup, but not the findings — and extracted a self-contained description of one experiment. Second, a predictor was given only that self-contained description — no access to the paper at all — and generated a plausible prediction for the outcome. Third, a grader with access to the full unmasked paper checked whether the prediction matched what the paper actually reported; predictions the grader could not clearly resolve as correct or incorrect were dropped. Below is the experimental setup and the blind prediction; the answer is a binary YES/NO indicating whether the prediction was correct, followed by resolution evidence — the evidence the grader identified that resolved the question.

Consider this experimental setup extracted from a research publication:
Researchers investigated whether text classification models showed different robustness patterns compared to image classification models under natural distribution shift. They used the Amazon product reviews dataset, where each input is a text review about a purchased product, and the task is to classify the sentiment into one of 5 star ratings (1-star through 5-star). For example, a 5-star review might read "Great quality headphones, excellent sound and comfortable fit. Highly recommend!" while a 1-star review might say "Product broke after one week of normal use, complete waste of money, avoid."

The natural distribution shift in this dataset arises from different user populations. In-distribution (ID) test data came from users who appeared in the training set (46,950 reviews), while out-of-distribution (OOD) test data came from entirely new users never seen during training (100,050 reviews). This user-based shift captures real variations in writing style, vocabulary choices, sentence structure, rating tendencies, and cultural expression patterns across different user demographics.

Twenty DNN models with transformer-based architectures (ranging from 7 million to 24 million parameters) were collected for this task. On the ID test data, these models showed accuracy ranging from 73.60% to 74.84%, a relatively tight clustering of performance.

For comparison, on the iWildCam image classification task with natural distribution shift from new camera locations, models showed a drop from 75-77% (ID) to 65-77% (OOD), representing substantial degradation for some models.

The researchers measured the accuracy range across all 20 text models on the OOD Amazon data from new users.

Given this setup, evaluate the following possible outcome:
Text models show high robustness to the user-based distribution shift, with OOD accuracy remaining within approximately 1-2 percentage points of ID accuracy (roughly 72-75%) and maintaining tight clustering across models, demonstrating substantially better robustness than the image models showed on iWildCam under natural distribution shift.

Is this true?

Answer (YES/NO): NO